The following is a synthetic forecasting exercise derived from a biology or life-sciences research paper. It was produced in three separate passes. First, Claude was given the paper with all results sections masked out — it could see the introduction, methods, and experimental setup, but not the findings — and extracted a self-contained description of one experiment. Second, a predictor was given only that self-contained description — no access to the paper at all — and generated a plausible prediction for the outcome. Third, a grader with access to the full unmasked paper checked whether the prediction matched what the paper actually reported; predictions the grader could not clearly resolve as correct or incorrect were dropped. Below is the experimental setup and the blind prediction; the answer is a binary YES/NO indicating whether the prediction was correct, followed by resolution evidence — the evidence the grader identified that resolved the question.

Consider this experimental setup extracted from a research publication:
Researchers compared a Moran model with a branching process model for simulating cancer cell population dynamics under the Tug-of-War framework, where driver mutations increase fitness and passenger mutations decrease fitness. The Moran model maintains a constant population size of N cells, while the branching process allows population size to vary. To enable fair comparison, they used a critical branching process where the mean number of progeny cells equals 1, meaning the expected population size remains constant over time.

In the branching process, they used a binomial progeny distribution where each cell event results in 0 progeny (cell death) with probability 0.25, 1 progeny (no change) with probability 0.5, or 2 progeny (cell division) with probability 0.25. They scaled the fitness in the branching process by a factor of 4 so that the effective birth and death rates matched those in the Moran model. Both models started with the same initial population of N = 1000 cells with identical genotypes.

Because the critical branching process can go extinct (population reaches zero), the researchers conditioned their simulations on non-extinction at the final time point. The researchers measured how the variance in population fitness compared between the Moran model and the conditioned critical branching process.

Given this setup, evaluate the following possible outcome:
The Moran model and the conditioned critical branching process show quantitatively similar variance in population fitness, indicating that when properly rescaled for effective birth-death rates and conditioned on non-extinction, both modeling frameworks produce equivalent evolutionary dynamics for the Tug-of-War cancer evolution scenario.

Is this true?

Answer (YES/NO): NO